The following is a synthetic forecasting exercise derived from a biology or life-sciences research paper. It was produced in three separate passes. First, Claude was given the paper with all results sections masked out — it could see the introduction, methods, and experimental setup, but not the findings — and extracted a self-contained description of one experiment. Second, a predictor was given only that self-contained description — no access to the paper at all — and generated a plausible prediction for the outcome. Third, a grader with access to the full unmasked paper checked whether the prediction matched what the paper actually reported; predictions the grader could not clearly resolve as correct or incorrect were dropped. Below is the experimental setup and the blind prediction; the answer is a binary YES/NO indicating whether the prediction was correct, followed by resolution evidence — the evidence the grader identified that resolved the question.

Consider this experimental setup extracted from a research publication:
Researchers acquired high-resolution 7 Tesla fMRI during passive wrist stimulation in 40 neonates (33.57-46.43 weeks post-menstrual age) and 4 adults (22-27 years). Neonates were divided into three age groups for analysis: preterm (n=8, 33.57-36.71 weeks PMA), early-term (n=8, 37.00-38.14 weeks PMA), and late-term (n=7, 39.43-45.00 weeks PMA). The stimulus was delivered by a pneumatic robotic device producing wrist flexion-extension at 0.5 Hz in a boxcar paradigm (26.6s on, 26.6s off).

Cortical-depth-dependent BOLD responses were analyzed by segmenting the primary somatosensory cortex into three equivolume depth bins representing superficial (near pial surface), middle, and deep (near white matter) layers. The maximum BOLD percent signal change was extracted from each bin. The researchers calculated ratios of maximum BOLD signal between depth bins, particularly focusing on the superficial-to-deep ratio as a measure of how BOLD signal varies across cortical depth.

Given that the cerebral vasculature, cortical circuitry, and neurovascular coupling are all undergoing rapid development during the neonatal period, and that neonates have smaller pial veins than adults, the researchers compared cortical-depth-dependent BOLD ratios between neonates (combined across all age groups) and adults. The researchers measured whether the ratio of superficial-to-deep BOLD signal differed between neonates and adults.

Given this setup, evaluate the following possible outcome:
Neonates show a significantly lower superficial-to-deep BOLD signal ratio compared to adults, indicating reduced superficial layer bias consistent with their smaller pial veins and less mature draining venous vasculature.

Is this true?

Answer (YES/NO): NO